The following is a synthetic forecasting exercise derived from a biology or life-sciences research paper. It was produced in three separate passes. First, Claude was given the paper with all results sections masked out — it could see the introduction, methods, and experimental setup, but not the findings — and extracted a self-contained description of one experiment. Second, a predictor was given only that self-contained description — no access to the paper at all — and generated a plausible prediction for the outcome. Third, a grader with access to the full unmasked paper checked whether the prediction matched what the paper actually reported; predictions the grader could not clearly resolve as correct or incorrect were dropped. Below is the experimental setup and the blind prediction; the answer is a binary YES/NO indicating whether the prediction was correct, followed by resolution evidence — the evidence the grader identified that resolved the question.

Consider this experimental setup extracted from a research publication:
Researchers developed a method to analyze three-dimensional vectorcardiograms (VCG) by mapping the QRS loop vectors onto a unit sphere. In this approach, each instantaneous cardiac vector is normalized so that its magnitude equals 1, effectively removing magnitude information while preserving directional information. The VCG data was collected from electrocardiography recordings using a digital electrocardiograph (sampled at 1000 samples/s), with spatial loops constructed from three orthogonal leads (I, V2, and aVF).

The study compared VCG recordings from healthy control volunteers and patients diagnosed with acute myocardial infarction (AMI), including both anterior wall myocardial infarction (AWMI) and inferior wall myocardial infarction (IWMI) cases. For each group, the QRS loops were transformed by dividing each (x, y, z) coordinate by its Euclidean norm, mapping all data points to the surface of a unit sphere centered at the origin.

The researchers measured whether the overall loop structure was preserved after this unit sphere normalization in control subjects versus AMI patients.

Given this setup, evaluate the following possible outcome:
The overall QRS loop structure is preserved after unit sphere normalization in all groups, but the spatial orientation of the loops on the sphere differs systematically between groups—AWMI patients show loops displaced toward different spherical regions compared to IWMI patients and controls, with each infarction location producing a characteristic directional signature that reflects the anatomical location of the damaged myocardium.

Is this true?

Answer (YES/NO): NO